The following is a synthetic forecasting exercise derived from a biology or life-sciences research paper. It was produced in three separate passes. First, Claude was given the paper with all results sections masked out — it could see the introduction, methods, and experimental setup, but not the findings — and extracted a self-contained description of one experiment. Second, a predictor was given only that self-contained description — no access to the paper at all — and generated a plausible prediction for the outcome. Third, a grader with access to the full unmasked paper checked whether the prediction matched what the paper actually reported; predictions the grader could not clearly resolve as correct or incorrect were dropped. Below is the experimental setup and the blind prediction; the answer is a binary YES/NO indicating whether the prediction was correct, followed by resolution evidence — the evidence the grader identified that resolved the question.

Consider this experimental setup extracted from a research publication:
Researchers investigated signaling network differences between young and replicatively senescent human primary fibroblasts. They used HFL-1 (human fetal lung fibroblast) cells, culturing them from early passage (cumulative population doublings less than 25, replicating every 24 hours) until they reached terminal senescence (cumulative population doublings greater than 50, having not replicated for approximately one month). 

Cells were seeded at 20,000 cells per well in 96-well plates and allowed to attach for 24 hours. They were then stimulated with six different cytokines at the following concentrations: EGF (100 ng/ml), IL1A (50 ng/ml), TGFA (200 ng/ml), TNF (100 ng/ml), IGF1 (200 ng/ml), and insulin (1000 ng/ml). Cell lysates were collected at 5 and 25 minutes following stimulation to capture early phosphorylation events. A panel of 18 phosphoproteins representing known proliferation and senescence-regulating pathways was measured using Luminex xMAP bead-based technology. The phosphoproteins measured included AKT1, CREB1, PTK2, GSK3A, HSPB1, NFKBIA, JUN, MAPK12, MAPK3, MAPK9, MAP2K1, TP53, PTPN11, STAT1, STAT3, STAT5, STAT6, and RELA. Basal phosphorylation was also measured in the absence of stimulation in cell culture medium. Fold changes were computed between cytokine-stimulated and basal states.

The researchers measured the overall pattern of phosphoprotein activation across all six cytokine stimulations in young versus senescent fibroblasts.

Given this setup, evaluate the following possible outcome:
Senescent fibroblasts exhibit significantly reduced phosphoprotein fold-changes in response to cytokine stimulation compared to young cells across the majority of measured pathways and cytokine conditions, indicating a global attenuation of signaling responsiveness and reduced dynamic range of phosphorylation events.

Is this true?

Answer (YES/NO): YES